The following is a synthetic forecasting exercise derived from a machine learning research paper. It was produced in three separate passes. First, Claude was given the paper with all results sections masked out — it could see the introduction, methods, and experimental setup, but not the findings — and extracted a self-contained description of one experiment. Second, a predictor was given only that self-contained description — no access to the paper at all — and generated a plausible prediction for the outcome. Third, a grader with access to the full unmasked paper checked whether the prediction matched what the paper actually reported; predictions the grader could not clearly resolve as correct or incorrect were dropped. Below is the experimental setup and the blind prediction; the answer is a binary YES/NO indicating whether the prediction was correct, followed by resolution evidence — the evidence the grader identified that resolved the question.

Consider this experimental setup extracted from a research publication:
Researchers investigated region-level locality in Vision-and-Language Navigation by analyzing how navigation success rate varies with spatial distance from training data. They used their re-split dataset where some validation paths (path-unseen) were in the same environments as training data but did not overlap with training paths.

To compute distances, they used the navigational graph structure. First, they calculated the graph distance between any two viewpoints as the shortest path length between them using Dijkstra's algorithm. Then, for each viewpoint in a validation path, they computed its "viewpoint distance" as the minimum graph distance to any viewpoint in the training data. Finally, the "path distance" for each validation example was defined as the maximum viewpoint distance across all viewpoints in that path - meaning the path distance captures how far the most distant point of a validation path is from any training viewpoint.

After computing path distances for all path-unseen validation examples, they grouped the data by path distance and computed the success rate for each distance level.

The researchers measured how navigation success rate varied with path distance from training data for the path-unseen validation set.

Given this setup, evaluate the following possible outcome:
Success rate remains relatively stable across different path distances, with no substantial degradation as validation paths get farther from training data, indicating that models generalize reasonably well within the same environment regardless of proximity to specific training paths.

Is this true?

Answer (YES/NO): NO